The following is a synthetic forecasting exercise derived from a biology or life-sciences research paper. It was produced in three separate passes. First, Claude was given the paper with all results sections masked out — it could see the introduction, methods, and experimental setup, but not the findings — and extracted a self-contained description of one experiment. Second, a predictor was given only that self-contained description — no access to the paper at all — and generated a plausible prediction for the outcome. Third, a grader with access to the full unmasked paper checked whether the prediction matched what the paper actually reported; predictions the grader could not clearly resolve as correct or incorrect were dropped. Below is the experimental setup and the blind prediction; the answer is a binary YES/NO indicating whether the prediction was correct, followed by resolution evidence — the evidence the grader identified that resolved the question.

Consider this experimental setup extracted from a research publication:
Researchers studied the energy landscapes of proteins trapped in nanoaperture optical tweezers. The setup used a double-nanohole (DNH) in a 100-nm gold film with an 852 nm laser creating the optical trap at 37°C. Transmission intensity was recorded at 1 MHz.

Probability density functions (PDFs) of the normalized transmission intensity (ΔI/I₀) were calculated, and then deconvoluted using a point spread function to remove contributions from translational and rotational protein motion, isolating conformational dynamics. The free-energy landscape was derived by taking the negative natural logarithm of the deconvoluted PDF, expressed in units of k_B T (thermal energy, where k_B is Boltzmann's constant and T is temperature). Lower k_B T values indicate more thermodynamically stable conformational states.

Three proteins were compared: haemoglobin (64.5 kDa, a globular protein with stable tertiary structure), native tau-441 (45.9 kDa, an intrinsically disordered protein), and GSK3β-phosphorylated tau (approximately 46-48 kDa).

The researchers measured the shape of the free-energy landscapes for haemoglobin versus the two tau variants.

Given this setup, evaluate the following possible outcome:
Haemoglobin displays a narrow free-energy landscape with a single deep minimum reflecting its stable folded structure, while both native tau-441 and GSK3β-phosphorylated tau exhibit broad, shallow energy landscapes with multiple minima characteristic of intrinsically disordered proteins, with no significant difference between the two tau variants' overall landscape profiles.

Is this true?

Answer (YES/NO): NO